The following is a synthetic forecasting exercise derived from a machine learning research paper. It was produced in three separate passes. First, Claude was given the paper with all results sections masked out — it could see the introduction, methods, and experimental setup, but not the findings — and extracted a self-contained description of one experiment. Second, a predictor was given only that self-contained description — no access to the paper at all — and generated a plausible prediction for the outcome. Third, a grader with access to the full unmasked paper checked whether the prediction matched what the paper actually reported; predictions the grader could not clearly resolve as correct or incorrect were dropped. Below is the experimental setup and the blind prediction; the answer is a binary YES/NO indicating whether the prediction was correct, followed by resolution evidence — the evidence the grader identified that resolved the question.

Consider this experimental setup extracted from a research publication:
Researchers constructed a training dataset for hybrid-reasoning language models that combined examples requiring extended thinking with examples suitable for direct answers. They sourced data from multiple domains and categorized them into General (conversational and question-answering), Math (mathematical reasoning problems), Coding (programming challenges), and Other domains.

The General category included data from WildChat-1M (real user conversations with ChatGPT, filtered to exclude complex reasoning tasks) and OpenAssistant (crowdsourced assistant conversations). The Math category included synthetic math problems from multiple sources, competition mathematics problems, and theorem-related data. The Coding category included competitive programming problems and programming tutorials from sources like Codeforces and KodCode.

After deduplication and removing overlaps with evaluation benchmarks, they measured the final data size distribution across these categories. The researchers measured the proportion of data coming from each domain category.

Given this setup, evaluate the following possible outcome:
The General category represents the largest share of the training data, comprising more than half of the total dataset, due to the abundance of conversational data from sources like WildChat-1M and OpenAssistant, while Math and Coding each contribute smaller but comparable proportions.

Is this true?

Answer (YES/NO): NO